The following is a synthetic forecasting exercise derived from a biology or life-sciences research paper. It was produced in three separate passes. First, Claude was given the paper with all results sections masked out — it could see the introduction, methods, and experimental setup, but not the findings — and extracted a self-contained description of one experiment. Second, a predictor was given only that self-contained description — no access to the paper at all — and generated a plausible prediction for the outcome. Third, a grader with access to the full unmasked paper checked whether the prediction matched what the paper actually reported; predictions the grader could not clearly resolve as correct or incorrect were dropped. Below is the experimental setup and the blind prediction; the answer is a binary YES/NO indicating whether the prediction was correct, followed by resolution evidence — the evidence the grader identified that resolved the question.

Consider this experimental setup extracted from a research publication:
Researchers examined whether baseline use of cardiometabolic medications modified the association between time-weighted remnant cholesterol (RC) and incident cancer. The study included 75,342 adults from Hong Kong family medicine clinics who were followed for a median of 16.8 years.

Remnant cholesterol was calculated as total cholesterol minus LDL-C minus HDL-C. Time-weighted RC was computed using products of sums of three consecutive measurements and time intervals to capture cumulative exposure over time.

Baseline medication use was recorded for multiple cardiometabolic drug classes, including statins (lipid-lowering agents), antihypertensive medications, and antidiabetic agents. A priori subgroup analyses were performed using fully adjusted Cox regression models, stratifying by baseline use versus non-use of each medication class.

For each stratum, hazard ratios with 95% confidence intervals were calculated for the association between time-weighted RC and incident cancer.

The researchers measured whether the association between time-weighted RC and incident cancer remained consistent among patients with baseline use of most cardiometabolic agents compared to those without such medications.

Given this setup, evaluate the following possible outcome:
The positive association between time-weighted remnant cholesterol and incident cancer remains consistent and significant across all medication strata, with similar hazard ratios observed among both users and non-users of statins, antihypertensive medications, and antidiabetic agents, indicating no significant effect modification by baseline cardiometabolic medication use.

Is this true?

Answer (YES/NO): NO